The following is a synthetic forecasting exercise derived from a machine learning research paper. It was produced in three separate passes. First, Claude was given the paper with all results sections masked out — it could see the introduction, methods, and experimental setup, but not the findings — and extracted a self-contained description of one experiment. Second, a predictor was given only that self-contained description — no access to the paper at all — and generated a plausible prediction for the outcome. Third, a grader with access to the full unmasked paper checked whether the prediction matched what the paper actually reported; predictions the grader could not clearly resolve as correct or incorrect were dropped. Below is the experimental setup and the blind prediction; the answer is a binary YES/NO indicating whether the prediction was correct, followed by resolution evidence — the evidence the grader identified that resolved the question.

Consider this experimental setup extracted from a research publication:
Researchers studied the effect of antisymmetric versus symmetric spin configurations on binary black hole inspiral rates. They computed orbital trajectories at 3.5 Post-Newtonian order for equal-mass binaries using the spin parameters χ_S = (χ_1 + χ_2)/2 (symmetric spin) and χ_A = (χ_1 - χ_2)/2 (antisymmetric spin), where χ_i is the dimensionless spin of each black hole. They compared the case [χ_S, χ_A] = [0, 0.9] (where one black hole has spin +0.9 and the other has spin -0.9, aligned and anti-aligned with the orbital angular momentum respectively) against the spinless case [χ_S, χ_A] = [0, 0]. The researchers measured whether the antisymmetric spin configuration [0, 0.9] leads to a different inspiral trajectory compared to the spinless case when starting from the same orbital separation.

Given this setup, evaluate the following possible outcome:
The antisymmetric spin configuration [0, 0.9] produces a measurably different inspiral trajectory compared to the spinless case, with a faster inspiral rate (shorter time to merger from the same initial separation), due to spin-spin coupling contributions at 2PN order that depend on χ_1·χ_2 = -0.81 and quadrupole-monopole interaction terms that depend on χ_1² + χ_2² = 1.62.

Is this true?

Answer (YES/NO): NO